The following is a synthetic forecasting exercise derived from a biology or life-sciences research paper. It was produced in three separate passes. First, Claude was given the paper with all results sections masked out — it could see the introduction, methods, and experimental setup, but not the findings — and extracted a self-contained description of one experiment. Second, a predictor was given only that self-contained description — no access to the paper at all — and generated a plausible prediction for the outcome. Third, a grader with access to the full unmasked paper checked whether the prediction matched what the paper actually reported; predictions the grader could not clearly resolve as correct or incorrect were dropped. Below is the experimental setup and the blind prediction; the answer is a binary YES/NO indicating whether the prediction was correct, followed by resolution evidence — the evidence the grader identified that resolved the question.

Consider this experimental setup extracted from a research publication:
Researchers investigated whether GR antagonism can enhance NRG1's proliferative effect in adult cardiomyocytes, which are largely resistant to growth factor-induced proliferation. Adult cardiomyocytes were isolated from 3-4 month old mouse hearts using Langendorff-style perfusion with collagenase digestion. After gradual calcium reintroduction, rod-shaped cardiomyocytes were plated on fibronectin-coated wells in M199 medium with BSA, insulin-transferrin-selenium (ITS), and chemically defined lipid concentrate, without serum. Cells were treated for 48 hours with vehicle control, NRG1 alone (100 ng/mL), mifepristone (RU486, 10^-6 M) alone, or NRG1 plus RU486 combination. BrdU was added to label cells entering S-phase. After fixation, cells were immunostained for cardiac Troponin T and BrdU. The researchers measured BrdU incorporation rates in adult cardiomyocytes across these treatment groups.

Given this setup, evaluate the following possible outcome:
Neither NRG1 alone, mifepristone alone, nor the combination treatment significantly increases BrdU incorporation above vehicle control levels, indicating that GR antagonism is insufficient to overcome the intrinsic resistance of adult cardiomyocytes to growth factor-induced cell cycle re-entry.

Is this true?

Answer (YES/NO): NO